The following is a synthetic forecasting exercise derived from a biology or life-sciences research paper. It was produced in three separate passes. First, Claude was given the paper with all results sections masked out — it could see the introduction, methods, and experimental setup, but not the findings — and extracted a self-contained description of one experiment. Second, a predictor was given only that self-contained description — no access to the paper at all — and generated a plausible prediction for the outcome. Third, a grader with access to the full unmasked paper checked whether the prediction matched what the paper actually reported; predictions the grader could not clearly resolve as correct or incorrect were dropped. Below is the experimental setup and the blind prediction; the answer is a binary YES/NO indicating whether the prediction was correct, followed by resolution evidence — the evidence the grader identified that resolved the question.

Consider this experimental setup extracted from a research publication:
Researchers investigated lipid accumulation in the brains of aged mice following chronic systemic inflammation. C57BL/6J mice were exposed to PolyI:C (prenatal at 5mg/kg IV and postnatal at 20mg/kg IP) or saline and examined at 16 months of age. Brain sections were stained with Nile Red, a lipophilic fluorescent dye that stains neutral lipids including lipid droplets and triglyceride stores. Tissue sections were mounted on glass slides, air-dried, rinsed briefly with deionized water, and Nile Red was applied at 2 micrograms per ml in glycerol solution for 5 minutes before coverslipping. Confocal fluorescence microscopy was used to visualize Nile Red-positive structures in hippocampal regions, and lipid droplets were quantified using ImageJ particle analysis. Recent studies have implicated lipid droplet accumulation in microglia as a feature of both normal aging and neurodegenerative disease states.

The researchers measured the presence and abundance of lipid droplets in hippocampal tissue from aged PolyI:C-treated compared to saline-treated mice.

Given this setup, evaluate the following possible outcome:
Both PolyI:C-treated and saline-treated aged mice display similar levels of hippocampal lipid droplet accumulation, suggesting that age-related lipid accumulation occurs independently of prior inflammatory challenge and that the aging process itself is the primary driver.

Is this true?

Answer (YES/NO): NO